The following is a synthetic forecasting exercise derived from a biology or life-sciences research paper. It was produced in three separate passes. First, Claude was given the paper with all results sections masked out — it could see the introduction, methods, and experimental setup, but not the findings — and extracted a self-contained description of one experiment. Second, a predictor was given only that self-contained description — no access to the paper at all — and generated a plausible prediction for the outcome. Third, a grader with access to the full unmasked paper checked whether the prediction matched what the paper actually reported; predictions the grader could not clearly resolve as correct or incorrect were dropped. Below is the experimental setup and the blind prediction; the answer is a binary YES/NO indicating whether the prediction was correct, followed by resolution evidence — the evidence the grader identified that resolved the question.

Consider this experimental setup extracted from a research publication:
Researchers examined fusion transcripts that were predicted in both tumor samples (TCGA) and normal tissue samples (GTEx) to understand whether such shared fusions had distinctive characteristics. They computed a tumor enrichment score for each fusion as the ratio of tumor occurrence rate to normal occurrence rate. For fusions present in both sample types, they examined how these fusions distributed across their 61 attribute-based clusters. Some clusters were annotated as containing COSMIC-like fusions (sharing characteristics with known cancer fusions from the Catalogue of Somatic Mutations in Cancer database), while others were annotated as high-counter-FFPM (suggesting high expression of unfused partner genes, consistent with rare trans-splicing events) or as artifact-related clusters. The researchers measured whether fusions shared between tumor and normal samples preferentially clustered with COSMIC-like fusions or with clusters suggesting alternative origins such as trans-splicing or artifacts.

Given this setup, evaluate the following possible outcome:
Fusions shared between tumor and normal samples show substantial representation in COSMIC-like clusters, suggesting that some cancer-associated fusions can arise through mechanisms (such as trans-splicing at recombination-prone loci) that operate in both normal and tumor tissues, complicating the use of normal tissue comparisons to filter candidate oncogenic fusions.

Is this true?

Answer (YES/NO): YES